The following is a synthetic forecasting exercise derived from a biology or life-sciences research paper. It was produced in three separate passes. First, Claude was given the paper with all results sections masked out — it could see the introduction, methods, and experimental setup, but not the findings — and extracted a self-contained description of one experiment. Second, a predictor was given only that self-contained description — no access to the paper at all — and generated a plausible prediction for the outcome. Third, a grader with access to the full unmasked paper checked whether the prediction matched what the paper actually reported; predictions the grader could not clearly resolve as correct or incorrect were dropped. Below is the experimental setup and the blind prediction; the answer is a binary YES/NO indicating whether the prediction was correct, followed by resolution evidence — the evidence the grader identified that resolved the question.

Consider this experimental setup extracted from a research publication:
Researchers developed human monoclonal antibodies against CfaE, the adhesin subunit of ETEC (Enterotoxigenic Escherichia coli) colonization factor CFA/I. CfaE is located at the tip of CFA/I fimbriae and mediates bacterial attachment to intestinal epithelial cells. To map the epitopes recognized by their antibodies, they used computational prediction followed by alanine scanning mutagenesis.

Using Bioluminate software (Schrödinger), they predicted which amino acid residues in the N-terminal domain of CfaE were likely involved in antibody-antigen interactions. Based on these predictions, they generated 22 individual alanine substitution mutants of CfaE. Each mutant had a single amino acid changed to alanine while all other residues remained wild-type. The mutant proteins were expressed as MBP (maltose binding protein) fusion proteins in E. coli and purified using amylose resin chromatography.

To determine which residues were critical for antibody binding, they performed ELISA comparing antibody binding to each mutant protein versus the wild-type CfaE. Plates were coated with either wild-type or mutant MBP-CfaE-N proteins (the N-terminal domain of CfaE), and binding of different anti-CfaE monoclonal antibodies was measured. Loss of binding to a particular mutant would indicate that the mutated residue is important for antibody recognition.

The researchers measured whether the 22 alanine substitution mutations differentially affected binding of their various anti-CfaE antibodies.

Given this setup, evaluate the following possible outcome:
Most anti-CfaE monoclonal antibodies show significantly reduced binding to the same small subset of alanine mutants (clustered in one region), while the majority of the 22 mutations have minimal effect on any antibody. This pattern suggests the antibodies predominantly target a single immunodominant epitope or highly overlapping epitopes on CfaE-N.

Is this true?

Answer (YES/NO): YES